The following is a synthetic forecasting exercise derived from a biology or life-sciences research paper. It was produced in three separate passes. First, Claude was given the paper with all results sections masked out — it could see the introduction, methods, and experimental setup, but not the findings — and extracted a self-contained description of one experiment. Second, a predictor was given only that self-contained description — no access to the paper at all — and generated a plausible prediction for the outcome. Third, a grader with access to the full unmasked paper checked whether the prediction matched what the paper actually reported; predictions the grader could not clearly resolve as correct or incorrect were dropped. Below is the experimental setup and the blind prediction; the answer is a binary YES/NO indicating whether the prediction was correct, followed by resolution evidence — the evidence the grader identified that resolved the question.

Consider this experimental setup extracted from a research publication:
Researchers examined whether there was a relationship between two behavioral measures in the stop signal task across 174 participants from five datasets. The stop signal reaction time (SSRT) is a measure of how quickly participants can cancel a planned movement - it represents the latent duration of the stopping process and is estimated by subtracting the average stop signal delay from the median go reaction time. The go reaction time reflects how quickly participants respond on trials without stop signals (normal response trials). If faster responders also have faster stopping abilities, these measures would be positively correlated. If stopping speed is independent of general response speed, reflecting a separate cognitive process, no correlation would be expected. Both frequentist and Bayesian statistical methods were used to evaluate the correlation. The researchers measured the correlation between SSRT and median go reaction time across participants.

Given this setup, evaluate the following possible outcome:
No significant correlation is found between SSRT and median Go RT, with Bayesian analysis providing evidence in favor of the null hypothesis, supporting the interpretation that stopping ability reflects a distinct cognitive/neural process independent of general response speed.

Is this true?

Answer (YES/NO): NO